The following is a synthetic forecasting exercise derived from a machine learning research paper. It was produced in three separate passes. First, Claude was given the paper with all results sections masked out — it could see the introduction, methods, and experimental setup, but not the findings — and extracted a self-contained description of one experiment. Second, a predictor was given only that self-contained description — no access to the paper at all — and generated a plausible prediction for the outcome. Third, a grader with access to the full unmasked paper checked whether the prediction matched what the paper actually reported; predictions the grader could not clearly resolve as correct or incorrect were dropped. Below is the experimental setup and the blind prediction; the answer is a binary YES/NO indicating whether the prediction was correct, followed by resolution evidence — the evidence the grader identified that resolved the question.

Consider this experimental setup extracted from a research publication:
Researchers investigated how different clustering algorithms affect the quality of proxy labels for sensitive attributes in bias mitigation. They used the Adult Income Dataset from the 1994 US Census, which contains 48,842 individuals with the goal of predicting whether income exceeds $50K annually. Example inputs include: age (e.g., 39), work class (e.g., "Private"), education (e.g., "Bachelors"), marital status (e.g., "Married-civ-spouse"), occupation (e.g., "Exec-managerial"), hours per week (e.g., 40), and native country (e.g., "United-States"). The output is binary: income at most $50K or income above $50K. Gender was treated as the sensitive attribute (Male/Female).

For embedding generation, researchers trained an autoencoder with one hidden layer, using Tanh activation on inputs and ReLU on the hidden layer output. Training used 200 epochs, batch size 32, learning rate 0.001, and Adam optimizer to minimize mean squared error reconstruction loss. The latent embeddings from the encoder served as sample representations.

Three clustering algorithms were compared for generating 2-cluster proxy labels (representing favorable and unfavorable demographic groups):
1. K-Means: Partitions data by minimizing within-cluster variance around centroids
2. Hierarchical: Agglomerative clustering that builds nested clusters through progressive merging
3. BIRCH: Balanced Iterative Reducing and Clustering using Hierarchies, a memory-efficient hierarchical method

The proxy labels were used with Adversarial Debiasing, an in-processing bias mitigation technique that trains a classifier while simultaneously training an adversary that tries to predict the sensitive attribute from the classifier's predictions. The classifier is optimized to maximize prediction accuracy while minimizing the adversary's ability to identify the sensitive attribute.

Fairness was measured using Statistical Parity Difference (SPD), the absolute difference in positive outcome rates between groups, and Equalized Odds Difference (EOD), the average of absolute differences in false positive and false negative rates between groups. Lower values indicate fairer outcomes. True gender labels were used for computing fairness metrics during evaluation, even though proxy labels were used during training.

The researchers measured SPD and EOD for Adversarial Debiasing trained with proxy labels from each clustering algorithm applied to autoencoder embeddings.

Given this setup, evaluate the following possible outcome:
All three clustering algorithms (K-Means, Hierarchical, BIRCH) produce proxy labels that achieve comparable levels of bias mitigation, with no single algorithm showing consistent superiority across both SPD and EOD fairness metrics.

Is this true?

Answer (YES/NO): NO